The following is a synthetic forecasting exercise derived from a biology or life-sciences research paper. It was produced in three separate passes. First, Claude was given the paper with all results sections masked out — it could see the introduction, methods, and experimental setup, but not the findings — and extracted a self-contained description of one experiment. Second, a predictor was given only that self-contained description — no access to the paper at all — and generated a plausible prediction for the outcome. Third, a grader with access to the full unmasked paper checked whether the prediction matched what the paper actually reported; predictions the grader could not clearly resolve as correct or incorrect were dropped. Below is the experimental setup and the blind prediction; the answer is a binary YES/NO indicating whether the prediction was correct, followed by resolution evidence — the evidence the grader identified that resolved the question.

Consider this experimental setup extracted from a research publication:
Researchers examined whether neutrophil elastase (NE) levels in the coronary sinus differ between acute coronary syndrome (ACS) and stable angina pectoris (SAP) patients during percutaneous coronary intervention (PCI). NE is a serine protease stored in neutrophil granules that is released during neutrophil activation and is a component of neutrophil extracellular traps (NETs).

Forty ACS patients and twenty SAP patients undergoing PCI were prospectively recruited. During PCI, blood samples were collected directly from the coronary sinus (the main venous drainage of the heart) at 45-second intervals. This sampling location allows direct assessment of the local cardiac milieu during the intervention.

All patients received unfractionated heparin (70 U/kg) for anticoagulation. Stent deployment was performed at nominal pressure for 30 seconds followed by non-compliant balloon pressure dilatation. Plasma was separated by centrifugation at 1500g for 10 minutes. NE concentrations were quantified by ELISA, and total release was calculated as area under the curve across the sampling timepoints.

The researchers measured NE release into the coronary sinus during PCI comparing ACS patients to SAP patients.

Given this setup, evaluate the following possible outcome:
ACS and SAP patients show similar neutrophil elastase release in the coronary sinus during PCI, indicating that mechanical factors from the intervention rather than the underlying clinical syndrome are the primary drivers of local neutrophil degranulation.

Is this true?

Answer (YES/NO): NO